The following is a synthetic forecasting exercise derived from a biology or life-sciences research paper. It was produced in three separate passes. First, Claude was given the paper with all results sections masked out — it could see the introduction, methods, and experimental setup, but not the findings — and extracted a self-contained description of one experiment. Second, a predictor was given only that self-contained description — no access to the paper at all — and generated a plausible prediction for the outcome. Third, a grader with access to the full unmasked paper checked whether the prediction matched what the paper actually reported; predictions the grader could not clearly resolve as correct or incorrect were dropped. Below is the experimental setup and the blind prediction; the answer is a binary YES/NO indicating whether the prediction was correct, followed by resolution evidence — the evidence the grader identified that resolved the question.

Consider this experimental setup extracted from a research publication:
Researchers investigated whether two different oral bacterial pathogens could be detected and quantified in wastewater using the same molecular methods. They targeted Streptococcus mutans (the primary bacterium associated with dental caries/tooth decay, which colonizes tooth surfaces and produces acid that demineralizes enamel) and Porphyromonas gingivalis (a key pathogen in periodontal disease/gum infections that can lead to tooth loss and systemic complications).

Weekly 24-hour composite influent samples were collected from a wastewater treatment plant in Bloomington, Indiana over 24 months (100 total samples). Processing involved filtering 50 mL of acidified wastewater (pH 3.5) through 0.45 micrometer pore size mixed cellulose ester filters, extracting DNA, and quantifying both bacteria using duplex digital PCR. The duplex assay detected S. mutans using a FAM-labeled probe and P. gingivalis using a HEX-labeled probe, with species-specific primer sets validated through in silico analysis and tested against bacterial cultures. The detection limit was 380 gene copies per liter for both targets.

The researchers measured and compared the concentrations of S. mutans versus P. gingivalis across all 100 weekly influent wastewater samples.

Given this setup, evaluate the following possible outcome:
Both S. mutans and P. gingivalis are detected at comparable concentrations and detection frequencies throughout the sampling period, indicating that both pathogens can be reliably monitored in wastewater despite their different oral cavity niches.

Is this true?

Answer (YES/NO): NO